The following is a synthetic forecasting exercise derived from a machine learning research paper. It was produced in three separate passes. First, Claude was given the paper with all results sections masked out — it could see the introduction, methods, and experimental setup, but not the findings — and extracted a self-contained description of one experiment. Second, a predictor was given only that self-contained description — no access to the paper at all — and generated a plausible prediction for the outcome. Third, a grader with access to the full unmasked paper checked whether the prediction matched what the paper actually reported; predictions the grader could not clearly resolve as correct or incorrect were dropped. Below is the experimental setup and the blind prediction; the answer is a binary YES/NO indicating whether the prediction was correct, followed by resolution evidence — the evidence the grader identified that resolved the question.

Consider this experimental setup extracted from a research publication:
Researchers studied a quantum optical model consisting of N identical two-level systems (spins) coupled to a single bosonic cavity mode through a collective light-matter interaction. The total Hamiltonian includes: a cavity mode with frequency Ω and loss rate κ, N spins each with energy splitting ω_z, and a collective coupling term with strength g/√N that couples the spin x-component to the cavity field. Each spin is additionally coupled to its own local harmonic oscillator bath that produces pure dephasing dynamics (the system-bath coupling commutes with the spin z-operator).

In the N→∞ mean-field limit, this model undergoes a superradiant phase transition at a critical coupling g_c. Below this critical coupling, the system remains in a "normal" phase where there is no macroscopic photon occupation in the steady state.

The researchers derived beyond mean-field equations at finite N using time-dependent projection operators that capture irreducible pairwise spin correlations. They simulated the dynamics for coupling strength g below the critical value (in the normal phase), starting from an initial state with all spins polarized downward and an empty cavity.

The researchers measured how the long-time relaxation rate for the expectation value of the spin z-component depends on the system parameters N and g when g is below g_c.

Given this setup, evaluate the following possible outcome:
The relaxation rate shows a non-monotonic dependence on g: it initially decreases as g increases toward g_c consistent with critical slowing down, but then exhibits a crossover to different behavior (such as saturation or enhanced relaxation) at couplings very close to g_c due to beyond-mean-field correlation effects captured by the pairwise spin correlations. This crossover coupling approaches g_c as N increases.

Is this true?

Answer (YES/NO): NO